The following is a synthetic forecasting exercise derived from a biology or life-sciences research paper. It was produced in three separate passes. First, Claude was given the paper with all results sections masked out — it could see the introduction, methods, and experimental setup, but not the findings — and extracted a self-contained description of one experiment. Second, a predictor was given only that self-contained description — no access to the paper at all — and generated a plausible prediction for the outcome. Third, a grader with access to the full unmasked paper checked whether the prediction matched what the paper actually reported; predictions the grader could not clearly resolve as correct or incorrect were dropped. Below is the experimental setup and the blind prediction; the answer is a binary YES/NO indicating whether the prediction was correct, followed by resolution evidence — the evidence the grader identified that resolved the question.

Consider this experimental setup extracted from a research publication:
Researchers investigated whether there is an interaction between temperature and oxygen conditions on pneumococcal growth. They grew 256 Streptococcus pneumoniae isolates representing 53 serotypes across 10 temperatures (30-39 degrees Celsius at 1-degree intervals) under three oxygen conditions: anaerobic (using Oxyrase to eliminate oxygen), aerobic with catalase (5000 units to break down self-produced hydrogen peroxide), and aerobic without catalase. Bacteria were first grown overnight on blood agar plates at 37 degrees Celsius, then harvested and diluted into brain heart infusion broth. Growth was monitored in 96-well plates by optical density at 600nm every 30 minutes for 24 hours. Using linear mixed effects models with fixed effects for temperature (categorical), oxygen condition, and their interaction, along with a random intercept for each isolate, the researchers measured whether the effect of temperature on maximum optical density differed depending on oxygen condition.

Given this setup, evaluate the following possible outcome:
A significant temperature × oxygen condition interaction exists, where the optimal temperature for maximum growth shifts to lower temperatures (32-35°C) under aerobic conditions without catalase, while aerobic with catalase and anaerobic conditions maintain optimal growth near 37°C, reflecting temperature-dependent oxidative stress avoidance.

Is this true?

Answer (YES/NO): NO